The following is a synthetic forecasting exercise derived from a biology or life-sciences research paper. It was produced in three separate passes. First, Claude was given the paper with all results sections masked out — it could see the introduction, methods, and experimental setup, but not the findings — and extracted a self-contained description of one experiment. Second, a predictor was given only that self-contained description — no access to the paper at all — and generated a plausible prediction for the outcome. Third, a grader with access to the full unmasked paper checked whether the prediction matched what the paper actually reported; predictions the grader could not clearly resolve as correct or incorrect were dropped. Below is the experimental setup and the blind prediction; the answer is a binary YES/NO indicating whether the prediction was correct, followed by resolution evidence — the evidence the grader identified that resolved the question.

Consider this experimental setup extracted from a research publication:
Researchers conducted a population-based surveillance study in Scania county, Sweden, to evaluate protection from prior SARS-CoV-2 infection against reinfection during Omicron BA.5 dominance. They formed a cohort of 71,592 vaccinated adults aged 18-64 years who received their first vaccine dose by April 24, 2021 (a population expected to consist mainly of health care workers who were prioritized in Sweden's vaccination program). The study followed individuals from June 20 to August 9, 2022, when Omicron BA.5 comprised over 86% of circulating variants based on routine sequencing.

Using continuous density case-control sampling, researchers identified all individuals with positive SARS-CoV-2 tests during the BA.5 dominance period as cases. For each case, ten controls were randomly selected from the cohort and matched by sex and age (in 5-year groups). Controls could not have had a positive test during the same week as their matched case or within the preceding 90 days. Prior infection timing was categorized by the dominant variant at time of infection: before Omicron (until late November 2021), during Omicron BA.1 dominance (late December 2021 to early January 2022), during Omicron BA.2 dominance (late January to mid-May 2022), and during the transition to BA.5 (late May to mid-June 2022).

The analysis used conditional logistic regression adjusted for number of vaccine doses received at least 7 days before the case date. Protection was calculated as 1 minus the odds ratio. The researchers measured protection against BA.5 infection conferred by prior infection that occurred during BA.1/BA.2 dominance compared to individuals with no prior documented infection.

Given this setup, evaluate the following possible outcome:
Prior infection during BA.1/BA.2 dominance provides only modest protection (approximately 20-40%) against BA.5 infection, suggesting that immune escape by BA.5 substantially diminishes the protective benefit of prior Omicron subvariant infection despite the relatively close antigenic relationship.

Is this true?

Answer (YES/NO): NO